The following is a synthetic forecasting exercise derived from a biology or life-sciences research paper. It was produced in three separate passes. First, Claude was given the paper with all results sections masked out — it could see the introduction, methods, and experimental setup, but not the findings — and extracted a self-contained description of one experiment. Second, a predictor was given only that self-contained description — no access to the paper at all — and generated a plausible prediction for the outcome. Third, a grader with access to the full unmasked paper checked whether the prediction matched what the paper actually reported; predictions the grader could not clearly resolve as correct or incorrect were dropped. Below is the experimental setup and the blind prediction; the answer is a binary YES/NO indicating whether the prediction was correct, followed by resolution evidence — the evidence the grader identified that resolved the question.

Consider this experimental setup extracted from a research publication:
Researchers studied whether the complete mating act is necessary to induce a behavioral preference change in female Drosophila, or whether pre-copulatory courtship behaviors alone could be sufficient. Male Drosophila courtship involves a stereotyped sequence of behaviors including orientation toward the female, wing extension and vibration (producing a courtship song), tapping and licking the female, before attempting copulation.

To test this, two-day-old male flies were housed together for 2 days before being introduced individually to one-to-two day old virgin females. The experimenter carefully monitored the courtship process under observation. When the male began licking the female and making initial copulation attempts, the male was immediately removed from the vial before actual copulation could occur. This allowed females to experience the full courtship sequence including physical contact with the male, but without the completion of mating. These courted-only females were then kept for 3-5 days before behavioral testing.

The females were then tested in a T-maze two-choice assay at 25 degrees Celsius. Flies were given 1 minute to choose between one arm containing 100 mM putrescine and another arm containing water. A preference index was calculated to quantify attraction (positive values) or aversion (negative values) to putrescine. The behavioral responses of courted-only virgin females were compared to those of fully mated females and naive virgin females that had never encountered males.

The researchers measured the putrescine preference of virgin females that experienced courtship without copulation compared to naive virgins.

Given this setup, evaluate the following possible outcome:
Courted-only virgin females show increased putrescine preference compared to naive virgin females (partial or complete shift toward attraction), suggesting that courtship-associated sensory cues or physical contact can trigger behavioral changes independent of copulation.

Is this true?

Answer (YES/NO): YES